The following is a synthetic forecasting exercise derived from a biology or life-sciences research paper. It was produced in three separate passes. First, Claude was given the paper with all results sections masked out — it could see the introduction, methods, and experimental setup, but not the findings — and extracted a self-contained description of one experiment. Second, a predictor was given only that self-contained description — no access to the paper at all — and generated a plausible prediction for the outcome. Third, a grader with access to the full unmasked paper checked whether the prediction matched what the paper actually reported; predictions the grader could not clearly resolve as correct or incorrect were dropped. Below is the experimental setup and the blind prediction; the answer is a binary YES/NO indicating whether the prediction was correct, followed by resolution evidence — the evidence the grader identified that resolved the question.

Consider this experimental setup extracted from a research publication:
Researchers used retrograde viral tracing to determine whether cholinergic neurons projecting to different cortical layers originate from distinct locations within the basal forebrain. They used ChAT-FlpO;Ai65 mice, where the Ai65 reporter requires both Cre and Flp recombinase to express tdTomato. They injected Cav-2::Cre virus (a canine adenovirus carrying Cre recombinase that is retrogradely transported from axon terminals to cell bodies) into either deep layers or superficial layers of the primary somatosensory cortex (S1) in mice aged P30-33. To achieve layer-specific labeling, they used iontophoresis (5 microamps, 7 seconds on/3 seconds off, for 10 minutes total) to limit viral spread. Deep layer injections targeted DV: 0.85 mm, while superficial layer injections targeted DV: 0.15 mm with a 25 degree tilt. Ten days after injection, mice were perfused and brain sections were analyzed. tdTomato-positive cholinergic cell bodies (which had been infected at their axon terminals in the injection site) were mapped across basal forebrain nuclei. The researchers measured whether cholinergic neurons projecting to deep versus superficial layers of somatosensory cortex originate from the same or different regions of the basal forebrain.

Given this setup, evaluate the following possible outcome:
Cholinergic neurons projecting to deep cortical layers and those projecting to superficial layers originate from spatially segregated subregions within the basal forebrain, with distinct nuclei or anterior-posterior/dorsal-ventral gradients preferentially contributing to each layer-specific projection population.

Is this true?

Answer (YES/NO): NO